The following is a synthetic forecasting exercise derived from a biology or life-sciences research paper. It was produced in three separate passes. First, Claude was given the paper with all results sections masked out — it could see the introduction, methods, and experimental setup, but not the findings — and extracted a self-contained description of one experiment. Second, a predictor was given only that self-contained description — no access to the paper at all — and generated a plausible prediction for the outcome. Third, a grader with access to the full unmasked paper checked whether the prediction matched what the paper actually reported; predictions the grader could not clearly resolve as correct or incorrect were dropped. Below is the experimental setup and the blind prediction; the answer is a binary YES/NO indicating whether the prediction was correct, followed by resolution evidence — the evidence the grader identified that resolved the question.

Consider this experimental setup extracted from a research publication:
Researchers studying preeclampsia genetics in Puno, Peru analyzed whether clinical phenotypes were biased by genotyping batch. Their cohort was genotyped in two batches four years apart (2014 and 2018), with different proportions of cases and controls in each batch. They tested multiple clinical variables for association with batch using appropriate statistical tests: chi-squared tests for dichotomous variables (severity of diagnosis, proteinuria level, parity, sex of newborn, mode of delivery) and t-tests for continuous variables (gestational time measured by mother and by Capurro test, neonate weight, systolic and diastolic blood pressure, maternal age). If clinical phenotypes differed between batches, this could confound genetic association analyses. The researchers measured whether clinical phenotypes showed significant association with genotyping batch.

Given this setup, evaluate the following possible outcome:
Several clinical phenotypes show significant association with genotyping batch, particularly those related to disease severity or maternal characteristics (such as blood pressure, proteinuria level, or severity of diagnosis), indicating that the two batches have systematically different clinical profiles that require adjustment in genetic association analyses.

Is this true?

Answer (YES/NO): NO